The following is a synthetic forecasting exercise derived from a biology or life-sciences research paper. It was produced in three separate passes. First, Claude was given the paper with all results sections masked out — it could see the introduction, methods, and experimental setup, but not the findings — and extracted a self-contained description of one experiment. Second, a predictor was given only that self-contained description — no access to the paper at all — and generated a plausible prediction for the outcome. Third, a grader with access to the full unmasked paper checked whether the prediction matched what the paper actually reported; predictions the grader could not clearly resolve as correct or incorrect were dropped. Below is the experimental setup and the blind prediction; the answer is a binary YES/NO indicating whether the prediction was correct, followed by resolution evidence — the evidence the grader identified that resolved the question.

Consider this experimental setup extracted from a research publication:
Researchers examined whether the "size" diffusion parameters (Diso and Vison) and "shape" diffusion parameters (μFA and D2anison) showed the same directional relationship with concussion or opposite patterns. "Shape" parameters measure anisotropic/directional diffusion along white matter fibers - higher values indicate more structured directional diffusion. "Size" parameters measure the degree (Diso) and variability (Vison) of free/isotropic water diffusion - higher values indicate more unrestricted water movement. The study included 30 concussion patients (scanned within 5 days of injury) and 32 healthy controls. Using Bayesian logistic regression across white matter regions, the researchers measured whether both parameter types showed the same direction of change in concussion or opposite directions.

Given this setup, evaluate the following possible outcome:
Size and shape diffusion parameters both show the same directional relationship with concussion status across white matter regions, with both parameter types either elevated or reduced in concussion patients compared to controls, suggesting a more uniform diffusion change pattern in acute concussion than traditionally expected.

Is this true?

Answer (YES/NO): NO